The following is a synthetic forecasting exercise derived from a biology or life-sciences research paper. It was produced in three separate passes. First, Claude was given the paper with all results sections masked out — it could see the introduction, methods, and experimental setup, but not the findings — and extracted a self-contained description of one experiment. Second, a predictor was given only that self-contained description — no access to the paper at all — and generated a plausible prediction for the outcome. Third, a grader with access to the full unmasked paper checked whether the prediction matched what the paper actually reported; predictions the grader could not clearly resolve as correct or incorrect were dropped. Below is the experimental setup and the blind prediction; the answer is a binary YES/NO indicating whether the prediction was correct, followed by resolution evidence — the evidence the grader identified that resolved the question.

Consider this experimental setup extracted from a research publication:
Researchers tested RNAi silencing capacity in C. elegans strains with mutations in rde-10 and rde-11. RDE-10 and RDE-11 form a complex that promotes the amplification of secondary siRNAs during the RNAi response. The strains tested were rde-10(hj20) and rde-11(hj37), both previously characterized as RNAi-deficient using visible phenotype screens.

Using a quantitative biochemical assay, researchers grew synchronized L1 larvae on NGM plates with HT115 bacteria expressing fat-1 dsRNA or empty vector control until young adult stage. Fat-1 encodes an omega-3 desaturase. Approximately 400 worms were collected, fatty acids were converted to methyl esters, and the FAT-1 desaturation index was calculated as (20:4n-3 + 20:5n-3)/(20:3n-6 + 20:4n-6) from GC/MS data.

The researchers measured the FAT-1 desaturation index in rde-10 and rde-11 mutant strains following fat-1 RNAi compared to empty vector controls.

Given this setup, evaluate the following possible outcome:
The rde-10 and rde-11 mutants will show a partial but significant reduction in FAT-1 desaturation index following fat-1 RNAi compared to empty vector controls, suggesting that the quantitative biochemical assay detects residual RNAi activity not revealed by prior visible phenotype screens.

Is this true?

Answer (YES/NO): NO